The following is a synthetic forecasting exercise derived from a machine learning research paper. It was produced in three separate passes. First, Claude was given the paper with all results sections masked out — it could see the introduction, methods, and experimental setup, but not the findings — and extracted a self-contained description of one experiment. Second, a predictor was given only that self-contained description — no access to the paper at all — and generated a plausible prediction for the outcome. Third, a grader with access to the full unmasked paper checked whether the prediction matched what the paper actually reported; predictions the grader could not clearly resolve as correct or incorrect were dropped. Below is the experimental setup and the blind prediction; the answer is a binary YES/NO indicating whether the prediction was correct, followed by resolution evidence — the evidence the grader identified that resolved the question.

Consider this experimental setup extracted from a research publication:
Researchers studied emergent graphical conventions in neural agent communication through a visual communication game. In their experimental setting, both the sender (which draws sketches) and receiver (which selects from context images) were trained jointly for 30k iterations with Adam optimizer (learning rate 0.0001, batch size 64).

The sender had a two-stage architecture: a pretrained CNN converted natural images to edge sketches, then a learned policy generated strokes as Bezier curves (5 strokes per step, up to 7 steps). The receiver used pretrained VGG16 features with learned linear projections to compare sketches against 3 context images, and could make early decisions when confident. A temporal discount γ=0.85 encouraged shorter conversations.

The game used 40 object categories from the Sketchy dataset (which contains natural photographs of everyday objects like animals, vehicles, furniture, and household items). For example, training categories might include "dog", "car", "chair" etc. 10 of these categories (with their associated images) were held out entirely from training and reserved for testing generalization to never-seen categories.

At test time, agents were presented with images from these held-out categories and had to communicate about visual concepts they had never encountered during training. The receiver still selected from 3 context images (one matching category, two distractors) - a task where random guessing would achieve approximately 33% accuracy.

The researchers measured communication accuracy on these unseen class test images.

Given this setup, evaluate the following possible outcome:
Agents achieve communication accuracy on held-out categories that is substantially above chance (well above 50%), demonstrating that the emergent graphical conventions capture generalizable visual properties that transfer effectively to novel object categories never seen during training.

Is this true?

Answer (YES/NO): NO